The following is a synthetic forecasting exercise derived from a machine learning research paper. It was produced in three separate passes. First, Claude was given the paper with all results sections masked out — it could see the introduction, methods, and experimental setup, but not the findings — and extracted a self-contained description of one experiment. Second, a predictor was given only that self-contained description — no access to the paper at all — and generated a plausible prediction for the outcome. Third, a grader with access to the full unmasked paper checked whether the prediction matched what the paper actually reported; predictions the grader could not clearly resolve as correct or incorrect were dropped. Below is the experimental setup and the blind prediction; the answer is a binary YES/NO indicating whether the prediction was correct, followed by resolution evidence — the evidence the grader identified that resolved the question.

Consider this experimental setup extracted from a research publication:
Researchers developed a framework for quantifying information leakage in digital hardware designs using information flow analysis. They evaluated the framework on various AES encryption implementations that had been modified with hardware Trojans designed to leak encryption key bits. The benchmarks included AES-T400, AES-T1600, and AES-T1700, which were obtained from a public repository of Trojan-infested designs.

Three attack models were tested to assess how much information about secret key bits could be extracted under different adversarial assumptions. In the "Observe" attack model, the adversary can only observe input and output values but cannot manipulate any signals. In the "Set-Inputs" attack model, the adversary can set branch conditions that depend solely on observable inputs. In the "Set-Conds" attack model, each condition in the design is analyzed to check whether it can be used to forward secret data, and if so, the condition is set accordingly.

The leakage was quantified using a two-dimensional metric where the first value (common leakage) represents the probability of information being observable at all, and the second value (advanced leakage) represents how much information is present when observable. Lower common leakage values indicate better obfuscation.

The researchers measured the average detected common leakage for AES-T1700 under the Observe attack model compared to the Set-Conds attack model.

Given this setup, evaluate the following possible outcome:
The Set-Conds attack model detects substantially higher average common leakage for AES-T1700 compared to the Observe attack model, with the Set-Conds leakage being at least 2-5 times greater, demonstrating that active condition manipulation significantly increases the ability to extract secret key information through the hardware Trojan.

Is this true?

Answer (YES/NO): YES